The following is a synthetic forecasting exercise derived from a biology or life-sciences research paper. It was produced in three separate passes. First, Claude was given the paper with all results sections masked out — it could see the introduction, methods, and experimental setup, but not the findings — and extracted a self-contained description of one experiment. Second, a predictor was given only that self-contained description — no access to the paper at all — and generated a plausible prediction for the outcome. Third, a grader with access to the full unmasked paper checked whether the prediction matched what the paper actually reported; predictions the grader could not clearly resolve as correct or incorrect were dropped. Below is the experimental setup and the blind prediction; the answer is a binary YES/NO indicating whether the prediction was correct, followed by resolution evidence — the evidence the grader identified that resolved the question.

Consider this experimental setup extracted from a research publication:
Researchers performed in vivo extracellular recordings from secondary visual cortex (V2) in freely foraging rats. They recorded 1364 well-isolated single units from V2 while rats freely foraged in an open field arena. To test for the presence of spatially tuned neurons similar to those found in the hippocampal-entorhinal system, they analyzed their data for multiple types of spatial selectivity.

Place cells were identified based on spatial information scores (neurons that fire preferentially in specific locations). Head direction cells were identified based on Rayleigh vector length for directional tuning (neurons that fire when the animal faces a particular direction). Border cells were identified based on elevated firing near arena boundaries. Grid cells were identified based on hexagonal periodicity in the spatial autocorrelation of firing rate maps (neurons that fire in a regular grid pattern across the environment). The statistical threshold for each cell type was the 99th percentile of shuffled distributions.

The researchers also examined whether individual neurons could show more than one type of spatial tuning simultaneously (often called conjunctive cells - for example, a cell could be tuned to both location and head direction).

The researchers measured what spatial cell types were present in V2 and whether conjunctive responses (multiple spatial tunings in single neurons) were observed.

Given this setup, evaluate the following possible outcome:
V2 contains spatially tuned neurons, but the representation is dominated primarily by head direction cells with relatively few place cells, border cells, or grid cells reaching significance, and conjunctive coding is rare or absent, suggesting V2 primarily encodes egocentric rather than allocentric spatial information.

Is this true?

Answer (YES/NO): NO